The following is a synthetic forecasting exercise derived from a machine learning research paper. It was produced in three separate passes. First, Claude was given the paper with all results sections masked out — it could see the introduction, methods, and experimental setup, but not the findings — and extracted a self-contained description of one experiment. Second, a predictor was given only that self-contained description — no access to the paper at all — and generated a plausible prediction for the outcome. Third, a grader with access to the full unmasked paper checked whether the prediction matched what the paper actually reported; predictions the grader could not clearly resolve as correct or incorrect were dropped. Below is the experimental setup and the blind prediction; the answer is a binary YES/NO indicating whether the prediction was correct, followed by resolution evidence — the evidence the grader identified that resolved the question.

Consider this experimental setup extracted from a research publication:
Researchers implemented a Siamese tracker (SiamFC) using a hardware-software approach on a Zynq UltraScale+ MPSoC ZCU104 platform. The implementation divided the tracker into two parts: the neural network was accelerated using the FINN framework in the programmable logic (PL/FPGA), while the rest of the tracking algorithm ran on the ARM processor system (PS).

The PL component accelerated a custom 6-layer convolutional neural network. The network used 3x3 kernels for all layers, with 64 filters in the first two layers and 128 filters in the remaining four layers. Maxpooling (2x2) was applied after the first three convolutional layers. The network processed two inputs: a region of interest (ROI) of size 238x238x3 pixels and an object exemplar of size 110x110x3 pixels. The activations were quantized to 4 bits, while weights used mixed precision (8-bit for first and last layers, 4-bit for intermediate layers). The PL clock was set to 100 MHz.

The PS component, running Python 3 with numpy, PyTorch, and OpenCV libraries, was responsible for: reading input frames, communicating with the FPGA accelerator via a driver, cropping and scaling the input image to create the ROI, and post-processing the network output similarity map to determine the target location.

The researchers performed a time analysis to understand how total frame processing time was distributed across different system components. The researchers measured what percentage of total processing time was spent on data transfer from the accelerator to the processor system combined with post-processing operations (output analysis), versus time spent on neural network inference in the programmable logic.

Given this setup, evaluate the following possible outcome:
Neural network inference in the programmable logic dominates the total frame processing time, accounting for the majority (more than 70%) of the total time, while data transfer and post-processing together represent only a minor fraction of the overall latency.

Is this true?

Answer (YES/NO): NO